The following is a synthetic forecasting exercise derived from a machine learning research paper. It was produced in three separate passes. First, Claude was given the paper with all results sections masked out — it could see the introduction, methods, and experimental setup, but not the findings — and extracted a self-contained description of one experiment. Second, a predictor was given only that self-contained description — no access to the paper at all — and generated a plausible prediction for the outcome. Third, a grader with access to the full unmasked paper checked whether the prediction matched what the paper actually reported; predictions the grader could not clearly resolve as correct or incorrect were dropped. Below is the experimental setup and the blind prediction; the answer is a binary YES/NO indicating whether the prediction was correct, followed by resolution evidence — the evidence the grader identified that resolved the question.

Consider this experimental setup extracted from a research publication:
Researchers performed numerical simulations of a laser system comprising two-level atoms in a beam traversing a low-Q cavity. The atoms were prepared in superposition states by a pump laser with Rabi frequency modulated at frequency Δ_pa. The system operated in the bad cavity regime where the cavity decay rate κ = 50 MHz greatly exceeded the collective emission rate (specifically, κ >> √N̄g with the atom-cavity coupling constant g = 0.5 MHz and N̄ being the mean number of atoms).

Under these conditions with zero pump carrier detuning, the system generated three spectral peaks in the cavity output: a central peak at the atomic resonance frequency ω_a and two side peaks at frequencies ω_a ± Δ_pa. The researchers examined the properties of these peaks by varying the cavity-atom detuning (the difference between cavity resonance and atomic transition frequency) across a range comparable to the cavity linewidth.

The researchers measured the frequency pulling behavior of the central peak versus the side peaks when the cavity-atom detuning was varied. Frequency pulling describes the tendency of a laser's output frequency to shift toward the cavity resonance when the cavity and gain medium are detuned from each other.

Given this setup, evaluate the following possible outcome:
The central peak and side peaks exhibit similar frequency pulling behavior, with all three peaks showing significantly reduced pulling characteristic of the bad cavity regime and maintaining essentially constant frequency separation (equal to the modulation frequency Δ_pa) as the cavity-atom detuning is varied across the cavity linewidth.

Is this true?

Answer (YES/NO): NO